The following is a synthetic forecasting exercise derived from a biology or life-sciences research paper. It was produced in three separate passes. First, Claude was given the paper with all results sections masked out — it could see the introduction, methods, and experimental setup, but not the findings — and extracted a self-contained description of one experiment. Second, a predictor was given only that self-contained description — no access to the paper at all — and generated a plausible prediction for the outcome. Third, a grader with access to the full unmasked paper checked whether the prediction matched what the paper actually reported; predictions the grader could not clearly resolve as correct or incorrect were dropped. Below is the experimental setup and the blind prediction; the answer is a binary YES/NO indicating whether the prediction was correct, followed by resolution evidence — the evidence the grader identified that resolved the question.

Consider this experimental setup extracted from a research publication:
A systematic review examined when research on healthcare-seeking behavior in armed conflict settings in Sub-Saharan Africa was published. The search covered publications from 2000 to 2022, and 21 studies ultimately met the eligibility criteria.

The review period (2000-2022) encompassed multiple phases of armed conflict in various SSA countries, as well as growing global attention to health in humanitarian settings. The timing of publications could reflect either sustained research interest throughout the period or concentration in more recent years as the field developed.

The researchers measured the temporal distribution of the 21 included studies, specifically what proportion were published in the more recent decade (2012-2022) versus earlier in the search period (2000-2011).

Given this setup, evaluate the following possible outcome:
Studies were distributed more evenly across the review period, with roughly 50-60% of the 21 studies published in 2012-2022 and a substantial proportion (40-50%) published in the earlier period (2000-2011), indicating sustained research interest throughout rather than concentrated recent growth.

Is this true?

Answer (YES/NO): NO